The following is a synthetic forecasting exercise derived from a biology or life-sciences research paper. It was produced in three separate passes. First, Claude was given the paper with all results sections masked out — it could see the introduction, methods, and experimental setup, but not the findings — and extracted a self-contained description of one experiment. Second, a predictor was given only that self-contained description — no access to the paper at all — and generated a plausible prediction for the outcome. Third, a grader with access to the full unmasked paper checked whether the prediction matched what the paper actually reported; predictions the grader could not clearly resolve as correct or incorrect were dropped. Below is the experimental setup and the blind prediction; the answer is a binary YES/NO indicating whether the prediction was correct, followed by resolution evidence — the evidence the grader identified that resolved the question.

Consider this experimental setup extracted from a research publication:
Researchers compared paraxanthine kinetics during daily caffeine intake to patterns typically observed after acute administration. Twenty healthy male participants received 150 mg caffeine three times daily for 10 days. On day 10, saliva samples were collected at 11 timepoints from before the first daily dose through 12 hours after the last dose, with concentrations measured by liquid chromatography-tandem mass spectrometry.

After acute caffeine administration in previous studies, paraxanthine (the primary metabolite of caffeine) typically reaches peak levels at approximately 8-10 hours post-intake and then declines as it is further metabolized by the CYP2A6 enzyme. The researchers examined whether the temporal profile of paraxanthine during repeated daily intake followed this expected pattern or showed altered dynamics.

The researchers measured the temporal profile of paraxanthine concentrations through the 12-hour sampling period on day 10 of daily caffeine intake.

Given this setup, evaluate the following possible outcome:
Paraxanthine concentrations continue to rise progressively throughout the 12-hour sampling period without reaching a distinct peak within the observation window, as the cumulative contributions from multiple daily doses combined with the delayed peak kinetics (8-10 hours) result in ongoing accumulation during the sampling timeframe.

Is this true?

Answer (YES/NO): NO